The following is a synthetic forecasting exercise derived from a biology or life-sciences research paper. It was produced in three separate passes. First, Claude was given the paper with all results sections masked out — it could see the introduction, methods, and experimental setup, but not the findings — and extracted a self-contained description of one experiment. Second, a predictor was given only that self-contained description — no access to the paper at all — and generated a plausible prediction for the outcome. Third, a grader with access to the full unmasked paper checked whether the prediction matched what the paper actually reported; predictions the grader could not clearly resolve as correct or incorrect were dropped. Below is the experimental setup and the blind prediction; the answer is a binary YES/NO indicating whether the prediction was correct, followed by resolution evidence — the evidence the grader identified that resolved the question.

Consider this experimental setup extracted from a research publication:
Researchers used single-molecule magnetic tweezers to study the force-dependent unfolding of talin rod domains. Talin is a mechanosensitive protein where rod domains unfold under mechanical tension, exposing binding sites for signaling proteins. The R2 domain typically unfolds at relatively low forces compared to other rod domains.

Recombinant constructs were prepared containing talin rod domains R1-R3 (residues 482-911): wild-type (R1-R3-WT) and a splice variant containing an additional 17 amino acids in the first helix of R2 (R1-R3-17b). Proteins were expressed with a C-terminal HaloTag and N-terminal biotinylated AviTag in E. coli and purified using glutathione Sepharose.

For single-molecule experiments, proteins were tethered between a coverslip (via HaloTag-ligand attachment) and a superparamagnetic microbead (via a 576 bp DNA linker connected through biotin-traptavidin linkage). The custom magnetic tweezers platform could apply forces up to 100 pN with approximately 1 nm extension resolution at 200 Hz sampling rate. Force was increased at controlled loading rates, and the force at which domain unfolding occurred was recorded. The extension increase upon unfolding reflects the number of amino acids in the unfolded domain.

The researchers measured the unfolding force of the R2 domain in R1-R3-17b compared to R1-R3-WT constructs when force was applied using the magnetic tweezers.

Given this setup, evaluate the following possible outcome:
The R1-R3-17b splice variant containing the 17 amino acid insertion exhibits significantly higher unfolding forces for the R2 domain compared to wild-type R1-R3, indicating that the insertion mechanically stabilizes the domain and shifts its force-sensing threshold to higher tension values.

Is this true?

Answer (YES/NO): NO